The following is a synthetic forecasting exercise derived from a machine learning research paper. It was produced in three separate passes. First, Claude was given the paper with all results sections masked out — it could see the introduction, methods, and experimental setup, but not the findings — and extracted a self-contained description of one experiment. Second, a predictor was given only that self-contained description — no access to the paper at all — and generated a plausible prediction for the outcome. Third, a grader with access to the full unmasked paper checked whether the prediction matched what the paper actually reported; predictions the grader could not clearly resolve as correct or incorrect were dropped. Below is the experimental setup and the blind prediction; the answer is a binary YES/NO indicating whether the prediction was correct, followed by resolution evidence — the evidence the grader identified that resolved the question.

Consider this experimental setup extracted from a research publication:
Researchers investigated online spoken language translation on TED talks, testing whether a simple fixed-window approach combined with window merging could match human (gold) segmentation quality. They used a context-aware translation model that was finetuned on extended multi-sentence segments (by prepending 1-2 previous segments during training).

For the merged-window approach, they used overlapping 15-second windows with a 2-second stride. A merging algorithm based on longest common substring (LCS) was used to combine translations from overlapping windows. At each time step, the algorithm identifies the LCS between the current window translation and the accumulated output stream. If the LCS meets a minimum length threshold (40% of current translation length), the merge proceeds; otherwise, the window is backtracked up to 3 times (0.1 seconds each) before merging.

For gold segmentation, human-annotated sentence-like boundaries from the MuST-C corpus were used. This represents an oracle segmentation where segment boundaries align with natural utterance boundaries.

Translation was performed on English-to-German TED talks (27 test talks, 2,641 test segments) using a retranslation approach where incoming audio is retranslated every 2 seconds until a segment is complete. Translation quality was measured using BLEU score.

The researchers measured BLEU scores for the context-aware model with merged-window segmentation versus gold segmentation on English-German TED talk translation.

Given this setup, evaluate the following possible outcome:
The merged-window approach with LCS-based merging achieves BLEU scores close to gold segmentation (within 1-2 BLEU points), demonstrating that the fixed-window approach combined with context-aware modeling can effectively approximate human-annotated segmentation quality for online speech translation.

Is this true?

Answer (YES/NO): YES